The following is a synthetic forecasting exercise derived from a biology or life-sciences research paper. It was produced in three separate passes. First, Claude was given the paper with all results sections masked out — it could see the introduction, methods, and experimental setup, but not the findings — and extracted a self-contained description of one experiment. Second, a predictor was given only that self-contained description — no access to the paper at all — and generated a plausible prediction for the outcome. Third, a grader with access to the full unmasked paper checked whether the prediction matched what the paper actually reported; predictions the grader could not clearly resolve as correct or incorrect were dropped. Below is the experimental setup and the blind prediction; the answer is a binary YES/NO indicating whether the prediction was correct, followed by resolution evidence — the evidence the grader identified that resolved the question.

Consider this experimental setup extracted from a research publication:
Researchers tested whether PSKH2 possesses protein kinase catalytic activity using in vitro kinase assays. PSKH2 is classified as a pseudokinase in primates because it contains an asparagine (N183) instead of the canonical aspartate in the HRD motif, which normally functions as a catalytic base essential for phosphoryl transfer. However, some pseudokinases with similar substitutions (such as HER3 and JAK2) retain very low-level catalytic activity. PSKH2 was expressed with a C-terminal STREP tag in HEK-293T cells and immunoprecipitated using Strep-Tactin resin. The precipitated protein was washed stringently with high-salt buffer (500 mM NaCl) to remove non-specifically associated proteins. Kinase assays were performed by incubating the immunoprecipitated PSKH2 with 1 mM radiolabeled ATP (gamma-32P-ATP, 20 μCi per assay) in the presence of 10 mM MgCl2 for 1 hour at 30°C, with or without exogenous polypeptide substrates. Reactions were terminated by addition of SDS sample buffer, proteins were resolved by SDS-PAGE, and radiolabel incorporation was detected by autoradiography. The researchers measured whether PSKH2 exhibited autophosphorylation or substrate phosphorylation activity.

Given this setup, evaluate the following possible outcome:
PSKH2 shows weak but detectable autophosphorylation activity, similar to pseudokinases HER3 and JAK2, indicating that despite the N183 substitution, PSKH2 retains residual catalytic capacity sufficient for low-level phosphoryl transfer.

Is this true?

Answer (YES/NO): NO